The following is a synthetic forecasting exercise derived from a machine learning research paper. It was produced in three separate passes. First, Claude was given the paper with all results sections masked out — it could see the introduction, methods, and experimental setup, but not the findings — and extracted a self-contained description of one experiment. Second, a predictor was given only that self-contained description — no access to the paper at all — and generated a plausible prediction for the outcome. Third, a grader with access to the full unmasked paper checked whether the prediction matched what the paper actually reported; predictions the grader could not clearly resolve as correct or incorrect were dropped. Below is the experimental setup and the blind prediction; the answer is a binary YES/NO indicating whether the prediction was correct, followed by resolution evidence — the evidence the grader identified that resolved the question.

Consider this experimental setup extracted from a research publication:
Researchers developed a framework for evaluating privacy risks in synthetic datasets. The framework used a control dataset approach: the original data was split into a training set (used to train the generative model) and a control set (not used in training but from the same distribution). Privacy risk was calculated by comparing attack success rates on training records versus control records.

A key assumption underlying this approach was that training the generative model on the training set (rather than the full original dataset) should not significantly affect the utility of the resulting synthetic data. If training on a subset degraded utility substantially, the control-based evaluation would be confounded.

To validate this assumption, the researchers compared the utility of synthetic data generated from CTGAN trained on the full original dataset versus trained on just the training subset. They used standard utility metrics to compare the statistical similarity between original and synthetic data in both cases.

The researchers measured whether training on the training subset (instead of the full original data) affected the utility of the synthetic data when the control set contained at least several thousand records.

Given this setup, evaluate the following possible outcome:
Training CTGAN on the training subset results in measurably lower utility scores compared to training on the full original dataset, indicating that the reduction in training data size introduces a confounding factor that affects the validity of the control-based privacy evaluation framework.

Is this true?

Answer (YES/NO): NO